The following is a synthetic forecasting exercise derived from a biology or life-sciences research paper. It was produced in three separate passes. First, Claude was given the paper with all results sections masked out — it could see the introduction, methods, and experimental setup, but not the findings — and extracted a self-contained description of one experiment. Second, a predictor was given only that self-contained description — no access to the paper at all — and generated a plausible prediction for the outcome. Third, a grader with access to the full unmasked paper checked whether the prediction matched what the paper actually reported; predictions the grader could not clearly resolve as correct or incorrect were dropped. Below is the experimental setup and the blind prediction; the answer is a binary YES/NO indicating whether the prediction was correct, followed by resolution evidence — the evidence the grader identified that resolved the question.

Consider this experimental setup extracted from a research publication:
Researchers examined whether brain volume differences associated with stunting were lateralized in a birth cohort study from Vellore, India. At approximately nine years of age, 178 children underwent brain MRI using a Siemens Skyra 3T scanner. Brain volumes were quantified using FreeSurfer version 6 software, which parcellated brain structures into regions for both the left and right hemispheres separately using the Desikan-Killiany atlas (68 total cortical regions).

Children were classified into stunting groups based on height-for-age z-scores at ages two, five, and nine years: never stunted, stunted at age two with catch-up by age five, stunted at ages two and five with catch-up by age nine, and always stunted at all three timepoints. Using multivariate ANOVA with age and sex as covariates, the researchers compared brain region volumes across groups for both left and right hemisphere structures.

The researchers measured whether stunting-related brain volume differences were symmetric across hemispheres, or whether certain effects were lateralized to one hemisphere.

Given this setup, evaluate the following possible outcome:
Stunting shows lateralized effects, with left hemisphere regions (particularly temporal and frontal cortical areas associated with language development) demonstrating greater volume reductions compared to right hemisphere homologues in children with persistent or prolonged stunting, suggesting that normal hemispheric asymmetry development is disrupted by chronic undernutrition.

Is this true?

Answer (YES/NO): NO